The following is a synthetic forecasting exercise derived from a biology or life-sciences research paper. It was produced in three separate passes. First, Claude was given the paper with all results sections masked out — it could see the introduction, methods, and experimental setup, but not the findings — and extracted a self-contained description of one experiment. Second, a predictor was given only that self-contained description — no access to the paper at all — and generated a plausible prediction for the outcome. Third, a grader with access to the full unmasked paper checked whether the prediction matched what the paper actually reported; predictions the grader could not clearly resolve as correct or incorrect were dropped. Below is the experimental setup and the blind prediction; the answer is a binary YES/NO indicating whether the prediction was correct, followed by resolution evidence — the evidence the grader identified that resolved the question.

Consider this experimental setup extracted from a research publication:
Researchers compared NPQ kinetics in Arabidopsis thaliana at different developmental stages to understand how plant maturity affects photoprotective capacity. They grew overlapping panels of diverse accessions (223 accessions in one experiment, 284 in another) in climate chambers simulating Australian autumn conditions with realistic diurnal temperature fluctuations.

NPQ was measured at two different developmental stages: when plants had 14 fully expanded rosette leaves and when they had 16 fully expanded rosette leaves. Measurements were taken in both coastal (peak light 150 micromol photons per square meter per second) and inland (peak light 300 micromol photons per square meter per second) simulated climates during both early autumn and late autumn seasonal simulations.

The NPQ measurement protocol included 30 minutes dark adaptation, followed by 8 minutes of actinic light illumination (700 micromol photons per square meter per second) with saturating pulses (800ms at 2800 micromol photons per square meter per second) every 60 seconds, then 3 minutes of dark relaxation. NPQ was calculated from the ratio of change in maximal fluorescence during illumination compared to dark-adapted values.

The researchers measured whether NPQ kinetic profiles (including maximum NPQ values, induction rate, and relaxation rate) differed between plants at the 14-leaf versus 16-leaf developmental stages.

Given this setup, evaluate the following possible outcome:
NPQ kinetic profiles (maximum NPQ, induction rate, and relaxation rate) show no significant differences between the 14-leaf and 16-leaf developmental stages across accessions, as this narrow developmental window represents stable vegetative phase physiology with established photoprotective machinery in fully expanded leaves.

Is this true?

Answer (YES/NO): NO